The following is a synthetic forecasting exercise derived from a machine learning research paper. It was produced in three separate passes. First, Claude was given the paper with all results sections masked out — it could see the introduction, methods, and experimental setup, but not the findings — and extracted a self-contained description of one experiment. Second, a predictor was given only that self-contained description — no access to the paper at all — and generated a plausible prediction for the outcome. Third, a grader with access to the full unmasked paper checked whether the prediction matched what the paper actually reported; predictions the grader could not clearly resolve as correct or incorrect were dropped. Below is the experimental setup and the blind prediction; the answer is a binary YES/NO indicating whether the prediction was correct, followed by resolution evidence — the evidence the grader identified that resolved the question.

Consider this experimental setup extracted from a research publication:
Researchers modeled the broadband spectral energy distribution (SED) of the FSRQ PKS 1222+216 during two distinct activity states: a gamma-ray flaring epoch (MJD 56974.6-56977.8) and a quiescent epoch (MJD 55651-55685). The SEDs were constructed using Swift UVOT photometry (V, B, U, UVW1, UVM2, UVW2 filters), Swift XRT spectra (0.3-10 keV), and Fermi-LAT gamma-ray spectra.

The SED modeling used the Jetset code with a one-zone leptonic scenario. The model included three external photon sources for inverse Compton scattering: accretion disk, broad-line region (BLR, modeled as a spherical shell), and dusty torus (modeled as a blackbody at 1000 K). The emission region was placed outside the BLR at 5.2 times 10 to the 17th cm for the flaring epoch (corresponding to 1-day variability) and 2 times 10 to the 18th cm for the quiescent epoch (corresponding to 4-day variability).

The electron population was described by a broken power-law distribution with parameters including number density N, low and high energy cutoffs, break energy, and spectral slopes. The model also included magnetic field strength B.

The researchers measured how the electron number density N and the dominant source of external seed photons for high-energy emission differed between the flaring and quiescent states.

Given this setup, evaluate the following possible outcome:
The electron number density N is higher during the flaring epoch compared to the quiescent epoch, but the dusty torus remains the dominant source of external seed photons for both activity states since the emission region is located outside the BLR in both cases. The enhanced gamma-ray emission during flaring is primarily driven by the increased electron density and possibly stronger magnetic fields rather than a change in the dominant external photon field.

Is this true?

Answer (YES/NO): NO